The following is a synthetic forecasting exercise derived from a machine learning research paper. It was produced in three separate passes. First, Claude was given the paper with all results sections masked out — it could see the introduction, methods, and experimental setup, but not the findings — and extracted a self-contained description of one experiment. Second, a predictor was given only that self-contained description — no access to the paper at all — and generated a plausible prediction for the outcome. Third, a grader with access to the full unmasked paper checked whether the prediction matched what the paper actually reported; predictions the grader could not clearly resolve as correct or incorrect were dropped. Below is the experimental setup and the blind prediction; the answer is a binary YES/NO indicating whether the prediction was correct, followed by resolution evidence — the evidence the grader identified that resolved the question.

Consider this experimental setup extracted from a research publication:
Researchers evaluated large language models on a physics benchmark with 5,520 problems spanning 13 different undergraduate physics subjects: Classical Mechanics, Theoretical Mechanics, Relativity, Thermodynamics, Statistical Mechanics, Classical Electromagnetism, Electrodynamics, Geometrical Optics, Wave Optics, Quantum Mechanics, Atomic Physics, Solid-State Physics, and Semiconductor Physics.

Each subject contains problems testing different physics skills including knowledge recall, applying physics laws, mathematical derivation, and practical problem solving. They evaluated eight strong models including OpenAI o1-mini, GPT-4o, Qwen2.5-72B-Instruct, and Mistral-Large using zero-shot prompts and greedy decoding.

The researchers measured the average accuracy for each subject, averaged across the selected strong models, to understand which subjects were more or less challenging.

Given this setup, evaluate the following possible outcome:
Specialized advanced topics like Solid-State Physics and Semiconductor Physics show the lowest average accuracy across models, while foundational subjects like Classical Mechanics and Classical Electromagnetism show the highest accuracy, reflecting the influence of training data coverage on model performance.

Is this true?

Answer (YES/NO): NO